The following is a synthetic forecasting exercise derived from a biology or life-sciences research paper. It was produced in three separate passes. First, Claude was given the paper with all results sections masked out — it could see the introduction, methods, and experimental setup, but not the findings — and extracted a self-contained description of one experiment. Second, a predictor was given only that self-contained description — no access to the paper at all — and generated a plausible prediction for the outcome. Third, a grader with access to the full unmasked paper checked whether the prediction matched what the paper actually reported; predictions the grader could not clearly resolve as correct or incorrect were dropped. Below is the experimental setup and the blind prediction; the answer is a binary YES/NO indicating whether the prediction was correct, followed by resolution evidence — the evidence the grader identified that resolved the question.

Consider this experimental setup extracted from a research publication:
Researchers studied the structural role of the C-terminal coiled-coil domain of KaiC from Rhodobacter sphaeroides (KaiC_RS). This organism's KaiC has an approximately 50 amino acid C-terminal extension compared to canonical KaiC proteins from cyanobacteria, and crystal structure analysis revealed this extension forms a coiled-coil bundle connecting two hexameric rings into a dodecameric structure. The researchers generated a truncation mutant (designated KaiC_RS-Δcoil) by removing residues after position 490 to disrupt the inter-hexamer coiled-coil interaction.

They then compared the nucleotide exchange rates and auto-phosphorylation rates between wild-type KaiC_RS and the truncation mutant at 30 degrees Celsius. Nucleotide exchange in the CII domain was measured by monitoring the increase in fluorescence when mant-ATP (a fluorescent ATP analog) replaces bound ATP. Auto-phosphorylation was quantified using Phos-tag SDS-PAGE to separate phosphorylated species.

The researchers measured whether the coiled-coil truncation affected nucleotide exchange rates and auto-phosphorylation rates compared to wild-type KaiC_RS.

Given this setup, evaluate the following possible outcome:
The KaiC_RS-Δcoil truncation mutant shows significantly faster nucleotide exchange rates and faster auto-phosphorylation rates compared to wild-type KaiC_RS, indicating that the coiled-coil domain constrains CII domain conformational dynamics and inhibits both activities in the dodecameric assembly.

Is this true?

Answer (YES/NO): NO